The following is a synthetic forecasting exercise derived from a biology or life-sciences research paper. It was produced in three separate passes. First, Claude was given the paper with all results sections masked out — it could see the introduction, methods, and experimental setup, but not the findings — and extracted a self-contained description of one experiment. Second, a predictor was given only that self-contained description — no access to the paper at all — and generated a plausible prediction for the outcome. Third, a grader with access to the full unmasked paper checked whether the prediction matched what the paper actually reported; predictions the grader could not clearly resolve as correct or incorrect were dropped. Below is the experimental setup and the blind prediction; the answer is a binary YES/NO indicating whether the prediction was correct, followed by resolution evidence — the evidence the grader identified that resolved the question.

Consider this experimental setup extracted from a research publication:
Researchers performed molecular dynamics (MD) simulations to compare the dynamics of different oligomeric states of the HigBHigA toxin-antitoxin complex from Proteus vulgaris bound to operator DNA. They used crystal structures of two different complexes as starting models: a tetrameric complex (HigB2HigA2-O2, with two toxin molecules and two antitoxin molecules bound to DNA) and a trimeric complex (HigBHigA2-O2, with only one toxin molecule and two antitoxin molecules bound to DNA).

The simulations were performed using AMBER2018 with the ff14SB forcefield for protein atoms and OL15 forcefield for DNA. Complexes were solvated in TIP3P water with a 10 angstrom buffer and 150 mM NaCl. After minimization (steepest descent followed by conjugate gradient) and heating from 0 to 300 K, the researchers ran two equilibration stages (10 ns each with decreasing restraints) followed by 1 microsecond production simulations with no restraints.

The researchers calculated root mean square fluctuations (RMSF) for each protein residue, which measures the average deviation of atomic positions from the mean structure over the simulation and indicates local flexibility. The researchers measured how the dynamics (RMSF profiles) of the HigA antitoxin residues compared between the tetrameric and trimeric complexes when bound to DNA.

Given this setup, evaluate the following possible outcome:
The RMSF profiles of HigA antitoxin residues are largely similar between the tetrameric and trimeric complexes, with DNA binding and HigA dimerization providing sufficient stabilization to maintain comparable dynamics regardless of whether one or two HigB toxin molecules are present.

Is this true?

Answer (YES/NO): YES